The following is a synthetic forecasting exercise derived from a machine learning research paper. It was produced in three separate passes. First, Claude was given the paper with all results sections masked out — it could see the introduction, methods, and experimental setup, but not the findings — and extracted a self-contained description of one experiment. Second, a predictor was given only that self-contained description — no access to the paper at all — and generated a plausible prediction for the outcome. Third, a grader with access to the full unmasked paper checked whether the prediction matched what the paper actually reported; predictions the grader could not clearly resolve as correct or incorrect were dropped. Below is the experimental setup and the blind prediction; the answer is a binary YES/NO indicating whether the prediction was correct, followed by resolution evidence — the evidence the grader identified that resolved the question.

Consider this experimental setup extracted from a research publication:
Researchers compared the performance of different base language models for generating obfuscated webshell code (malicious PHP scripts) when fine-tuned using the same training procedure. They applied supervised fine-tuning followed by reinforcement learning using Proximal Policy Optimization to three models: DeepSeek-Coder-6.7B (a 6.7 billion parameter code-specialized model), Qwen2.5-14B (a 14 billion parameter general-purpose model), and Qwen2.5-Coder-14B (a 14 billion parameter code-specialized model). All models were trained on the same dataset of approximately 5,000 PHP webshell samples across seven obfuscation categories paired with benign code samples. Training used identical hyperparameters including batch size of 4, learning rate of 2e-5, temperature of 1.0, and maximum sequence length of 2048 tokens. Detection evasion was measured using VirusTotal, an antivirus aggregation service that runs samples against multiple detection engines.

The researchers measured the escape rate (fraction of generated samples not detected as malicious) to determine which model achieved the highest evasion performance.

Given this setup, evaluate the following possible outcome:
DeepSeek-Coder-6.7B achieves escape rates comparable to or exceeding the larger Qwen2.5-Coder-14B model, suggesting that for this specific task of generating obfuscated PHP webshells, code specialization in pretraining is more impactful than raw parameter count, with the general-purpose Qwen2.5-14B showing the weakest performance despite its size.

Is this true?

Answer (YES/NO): NO